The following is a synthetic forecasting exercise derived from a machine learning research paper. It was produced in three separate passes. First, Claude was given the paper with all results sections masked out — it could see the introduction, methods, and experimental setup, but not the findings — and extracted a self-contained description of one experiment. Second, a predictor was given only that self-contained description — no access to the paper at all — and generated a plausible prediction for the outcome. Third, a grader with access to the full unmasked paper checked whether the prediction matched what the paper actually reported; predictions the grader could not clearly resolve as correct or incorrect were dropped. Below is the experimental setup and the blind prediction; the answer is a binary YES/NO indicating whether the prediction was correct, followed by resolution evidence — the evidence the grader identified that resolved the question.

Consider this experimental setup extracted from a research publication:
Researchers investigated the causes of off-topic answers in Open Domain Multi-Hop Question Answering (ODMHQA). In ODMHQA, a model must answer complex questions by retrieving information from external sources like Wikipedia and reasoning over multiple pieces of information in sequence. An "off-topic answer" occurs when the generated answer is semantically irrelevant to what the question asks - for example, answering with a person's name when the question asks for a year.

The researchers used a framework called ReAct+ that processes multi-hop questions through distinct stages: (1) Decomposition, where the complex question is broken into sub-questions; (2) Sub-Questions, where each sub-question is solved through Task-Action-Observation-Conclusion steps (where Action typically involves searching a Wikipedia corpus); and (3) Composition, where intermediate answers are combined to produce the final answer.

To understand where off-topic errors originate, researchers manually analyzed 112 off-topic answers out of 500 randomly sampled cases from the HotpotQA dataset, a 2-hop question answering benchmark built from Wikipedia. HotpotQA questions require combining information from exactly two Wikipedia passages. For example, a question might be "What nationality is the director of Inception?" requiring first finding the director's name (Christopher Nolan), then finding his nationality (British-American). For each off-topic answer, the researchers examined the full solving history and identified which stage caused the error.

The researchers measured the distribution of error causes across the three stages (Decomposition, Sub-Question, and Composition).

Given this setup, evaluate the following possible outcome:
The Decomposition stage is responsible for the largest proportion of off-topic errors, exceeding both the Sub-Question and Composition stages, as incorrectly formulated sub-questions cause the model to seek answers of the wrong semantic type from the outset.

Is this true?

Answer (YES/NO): NO